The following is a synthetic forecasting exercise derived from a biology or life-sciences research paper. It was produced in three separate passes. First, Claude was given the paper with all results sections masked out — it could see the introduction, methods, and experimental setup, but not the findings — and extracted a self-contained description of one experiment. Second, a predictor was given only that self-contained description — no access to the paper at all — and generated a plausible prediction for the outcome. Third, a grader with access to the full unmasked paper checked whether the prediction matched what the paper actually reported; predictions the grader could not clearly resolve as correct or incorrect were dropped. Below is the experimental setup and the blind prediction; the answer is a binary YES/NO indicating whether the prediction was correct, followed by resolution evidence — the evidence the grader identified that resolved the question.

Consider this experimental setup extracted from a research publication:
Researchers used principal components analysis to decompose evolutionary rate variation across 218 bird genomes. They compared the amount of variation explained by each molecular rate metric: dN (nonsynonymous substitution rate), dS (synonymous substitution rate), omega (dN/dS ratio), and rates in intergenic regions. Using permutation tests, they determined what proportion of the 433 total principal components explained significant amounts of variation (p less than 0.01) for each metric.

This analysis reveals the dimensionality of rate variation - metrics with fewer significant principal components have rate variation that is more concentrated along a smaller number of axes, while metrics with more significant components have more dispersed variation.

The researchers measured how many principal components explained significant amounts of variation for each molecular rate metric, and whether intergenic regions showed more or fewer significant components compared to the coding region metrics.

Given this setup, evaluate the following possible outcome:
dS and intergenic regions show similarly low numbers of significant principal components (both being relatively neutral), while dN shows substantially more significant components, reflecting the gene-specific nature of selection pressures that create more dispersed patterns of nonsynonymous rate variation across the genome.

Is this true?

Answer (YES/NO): NO